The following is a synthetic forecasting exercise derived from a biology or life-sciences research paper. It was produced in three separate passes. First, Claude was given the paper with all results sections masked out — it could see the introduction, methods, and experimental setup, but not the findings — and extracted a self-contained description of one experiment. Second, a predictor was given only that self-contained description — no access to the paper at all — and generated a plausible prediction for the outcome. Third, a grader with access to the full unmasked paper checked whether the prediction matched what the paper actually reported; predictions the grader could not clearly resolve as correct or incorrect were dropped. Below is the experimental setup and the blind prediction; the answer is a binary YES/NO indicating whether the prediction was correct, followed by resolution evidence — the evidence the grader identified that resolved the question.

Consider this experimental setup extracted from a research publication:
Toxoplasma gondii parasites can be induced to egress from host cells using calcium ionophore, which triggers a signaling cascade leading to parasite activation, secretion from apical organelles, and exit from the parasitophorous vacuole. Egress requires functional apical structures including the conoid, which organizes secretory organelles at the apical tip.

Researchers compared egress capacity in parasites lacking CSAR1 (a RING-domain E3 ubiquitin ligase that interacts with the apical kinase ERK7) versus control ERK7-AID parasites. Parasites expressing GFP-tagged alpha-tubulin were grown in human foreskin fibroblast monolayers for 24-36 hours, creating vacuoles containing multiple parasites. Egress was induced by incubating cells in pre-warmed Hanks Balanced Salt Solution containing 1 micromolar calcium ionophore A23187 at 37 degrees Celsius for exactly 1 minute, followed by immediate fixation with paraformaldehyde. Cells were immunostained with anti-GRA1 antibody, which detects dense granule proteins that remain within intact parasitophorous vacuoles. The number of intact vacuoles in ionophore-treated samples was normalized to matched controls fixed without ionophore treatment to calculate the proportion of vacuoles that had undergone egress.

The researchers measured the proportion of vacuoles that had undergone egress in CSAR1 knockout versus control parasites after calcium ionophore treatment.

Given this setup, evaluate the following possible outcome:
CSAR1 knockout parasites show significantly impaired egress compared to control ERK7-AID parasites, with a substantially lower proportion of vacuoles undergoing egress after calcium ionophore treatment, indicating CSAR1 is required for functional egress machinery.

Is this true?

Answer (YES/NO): NO